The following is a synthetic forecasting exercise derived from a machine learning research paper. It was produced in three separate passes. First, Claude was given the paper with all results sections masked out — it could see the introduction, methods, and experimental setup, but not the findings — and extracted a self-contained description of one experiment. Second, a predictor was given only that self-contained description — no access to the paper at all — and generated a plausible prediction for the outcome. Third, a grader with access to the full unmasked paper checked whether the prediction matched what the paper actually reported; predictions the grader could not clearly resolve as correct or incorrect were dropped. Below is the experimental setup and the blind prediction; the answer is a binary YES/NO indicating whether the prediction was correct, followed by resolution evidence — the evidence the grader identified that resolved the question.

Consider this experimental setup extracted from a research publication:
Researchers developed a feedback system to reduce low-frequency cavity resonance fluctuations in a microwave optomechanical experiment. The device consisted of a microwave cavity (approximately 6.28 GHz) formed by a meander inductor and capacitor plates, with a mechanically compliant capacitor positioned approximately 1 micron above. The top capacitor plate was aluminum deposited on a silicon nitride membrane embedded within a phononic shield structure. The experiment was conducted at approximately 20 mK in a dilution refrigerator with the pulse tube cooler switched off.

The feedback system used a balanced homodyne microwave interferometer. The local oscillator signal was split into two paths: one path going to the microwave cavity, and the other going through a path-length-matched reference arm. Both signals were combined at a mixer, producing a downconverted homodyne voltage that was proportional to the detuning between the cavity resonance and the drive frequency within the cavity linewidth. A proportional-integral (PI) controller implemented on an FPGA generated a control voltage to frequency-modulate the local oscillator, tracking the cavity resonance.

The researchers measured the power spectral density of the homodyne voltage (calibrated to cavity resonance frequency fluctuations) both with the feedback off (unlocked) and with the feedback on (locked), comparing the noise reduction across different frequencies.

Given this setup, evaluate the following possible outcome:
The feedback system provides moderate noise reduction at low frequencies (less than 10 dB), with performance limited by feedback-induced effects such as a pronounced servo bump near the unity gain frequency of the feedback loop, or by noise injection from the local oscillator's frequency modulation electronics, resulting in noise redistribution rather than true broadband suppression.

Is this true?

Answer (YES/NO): NO